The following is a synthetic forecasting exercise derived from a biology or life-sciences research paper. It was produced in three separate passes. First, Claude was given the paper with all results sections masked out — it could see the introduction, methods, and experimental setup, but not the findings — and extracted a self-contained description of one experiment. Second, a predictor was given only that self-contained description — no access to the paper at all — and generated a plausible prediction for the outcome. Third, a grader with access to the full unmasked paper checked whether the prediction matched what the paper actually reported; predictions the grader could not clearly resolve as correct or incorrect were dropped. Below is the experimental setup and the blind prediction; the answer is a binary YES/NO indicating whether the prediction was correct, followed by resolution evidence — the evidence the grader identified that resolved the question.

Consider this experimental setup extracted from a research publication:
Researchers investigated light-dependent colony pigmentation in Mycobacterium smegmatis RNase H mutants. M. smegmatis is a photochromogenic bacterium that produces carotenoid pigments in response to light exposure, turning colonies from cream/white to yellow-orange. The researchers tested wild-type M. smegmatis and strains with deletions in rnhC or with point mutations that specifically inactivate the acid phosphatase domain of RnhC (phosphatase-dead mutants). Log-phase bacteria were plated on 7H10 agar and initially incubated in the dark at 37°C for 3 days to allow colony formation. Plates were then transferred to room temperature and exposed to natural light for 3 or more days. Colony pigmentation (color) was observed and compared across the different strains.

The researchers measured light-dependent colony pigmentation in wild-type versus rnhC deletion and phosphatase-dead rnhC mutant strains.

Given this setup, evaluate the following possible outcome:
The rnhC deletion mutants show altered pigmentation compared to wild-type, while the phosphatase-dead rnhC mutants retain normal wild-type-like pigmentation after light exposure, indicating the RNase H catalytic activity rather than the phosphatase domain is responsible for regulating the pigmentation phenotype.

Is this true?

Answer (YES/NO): NO